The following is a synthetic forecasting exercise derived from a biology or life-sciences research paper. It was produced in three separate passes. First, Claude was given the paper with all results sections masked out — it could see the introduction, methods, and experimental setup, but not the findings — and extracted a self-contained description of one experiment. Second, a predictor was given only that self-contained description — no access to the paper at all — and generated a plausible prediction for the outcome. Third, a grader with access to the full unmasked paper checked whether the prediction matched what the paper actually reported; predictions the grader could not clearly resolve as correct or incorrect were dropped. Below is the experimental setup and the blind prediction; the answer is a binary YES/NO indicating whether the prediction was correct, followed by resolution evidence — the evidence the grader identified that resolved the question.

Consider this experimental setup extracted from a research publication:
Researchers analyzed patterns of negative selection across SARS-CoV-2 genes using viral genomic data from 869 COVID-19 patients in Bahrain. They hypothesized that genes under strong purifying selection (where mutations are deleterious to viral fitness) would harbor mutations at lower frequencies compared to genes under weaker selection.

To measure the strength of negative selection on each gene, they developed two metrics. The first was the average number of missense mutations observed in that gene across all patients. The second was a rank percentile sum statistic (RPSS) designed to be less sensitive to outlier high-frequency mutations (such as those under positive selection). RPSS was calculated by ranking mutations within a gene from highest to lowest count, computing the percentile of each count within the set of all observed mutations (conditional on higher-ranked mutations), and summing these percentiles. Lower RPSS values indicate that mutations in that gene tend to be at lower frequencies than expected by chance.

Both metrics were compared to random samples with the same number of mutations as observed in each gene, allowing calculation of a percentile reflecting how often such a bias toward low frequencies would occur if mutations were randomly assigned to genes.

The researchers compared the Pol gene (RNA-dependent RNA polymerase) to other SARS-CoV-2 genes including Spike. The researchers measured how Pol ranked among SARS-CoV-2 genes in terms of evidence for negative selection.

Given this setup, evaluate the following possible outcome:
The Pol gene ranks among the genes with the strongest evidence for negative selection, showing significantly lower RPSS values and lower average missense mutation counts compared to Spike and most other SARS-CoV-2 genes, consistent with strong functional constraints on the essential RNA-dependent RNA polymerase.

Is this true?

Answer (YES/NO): YES